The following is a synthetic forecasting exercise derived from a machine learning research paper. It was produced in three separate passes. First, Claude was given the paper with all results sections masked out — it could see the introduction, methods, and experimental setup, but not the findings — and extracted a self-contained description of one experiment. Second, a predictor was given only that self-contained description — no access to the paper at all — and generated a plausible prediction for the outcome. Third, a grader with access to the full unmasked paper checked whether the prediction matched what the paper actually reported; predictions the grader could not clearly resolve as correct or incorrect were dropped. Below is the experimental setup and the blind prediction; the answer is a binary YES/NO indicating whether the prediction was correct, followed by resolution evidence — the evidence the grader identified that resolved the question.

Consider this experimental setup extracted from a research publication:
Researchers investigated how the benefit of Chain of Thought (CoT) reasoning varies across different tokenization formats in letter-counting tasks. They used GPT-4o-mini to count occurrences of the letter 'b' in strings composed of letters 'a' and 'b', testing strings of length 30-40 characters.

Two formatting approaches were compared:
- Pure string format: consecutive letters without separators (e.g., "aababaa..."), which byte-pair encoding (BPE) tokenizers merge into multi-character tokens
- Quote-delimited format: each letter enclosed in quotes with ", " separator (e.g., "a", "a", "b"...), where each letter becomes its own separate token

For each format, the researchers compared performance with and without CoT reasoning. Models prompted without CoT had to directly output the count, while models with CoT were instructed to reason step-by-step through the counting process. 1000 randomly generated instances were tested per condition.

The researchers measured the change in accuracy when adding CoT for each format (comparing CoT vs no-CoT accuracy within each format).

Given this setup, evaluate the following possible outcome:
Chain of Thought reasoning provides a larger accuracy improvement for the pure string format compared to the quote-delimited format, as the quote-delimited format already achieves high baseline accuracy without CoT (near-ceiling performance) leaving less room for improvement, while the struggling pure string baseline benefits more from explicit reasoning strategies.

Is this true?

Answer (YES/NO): NO